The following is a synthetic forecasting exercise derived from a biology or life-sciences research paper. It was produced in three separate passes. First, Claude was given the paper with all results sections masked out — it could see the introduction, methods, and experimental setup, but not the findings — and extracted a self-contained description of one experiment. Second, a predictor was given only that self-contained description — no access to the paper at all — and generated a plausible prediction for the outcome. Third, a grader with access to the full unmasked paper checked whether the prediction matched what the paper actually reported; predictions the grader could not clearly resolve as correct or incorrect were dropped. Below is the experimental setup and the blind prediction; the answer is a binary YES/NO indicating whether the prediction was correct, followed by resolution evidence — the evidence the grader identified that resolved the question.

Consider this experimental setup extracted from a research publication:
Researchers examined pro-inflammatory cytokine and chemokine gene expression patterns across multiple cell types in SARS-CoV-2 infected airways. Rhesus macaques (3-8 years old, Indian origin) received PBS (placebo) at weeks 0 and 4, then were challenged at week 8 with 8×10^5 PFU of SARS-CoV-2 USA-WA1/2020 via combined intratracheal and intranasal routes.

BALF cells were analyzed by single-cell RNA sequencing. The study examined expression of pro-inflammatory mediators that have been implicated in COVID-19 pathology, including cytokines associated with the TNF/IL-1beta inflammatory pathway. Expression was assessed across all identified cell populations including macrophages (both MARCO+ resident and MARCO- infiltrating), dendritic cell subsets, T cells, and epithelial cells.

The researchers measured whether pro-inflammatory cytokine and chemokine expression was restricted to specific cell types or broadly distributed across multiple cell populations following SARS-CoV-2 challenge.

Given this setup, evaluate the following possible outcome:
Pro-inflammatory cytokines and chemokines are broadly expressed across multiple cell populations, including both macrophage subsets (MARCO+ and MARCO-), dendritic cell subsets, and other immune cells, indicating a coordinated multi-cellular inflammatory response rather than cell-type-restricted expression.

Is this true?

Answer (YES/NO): NO